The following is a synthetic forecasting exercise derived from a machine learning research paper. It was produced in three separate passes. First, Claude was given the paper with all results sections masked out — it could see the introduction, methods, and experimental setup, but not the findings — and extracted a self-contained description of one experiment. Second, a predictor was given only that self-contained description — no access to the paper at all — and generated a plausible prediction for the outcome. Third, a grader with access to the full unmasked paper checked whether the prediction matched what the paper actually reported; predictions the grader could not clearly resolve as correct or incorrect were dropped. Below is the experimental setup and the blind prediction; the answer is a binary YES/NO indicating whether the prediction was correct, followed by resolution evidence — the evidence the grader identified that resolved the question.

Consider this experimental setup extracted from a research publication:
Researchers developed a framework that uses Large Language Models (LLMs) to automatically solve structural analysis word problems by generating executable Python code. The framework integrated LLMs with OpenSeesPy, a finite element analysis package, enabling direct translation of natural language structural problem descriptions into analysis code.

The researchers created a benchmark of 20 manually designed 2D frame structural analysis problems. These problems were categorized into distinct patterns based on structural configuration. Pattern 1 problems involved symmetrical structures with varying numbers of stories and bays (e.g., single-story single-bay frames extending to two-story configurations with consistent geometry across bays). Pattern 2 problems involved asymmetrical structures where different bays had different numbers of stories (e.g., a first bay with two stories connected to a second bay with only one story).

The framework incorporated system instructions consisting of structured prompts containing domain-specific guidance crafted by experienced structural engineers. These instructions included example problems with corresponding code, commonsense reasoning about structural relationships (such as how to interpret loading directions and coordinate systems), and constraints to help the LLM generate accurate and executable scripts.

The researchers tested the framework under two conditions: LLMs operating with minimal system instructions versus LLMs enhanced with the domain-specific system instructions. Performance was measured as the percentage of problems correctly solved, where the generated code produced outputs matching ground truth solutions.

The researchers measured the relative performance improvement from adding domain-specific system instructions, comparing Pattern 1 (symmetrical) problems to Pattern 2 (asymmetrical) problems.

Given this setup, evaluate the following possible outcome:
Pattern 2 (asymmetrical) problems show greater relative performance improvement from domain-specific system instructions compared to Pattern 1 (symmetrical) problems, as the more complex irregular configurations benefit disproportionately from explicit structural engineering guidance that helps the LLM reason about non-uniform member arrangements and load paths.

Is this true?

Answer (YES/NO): YES